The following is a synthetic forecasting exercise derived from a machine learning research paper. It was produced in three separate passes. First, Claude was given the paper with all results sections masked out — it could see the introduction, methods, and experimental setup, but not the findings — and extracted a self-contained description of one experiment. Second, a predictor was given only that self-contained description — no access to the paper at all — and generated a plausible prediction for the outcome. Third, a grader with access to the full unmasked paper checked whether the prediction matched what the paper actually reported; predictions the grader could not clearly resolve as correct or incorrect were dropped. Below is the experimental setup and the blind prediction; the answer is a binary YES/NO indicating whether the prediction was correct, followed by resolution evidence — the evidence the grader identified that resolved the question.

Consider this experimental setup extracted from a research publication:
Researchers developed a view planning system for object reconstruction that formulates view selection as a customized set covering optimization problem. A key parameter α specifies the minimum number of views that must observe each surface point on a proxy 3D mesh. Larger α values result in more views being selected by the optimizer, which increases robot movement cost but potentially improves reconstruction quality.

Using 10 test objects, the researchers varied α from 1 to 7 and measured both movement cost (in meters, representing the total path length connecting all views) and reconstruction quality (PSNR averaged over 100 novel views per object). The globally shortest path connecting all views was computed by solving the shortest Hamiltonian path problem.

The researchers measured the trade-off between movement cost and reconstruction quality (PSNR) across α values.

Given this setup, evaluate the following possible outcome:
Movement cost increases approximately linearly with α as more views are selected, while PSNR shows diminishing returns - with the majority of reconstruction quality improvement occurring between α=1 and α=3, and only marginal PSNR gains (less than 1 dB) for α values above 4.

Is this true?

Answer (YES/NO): YES